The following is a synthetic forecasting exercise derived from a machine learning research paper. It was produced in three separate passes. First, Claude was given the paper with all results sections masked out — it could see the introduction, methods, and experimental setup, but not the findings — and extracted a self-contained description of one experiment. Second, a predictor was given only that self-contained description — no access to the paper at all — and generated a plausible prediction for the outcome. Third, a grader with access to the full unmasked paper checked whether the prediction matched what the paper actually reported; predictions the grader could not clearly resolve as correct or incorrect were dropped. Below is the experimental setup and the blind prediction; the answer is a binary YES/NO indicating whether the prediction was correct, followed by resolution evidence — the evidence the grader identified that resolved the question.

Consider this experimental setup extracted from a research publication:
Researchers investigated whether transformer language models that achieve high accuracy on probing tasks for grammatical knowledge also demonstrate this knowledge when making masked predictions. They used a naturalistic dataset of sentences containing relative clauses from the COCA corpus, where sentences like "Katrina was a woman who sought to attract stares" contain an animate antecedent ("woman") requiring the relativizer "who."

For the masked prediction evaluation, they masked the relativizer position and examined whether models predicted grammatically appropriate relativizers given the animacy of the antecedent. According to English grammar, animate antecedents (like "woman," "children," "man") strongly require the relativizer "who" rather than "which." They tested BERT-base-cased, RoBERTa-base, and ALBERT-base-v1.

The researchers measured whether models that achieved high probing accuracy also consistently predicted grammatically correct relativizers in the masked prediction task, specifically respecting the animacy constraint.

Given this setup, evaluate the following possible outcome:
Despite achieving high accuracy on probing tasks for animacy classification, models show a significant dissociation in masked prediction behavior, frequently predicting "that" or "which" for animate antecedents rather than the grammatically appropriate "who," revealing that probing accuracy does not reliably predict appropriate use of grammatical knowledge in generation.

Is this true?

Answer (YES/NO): NO